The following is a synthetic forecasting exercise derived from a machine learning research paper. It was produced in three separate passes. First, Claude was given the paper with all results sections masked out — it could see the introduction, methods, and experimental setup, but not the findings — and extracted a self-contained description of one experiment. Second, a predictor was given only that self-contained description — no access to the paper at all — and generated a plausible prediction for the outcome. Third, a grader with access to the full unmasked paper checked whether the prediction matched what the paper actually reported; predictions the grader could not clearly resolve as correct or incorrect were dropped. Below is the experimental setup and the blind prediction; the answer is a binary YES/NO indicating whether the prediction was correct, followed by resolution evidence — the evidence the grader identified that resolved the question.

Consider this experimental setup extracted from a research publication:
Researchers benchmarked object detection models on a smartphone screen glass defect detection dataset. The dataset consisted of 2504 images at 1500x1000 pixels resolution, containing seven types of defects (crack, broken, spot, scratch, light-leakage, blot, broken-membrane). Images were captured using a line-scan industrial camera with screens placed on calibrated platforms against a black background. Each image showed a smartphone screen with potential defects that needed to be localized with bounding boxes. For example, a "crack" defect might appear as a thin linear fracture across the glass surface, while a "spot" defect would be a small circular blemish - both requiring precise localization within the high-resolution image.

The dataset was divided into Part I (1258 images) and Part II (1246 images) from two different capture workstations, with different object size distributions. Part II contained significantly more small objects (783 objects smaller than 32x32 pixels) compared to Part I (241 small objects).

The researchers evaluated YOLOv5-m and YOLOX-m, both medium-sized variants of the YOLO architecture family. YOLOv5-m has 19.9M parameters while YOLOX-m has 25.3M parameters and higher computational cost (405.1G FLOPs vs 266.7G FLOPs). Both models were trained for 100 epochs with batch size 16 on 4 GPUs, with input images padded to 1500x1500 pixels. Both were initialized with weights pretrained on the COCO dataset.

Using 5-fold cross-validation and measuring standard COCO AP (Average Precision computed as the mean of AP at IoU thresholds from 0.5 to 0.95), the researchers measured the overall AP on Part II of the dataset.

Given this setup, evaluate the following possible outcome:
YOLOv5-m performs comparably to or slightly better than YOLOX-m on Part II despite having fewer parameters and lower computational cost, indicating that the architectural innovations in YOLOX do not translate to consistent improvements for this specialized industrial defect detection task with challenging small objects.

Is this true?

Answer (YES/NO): NO